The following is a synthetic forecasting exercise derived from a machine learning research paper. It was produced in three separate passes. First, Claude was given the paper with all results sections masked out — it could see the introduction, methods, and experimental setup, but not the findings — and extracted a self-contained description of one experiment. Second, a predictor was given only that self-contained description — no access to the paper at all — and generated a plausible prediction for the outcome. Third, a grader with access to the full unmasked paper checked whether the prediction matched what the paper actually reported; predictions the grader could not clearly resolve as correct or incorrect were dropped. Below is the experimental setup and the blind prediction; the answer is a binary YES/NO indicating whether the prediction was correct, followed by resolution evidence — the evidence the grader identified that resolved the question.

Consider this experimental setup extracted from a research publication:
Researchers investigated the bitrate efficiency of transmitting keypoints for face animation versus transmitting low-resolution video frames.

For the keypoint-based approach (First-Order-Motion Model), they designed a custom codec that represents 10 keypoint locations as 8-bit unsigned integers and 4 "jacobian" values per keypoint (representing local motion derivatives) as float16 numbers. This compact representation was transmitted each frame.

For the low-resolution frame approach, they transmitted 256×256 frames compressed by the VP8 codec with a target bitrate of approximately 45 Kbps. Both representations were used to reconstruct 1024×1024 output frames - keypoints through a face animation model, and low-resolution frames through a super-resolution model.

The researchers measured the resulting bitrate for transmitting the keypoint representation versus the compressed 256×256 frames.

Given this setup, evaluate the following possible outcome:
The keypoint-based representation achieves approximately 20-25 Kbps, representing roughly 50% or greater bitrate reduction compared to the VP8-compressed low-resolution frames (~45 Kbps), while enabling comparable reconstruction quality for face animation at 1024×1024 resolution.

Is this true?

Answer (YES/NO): NO